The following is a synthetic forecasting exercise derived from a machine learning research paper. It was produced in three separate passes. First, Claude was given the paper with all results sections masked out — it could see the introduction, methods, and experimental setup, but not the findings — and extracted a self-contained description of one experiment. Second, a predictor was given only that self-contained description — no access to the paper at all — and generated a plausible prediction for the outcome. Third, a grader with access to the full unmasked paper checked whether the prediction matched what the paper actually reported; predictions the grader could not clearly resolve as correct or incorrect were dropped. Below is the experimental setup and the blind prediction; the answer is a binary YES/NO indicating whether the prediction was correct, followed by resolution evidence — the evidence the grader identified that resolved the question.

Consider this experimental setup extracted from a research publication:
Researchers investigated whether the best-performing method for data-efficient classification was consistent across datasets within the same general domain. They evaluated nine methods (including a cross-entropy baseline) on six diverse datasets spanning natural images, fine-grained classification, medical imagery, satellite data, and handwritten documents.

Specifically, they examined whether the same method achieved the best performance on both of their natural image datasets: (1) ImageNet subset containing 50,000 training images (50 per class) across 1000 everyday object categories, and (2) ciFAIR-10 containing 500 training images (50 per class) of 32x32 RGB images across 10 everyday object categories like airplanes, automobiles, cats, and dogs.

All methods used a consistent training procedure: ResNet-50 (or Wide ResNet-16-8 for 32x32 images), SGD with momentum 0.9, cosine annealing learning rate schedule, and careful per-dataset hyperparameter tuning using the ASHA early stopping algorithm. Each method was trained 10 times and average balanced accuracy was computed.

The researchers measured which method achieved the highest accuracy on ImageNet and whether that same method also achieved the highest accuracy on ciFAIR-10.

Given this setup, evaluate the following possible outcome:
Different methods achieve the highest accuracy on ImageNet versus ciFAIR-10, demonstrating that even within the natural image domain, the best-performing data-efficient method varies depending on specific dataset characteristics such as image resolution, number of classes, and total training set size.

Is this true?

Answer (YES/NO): YES